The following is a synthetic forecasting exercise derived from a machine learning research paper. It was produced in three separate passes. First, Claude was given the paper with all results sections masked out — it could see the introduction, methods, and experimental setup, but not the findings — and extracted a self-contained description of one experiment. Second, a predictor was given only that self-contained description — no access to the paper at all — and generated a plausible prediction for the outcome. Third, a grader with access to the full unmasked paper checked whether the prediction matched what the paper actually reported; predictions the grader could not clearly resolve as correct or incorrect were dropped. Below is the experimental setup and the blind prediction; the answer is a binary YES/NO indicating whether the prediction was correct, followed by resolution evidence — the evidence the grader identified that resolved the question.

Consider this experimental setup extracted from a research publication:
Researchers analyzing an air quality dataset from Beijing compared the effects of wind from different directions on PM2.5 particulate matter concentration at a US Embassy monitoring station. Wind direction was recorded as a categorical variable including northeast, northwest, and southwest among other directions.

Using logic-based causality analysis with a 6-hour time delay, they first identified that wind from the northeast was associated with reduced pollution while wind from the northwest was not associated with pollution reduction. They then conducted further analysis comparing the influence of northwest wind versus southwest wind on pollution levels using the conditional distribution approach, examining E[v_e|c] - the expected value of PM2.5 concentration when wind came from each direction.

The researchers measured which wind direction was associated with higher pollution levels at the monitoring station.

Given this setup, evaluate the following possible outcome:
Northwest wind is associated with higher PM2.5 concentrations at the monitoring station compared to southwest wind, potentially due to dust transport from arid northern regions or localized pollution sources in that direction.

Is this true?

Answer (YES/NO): NO